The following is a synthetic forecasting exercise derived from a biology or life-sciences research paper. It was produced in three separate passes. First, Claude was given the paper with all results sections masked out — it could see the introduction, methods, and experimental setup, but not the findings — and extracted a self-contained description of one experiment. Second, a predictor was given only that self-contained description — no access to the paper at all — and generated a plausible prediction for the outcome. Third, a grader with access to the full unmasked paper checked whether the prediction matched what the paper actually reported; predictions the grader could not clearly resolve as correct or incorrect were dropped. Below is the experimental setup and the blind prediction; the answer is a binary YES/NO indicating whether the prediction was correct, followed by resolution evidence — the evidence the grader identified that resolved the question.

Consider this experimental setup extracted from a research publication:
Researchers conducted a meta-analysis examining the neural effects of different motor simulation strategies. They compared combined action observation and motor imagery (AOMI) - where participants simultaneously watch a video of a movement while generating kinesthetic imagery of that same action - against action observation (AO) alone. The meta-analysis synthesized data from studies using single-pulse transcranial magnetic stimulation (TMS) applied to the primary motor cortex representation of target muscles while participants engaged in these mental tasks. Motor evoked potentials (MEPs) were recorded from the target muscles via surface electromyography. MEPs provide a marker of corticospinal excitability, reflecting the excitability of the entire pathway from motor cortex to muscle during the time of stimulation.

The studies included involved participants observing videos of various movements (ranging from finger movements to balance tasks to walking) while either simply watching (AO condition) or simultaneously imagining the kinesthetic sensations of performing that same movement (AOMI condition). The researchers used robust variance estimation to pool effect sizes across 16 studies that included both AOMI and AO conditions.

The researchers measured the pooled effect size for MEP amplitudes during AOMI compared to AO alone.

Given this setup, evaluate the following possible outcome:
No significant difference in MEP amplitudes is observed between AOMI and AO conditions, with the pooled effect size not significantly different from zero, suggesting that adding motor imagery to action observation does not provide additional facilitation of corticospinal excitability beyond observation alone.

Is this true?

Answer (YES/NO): NO